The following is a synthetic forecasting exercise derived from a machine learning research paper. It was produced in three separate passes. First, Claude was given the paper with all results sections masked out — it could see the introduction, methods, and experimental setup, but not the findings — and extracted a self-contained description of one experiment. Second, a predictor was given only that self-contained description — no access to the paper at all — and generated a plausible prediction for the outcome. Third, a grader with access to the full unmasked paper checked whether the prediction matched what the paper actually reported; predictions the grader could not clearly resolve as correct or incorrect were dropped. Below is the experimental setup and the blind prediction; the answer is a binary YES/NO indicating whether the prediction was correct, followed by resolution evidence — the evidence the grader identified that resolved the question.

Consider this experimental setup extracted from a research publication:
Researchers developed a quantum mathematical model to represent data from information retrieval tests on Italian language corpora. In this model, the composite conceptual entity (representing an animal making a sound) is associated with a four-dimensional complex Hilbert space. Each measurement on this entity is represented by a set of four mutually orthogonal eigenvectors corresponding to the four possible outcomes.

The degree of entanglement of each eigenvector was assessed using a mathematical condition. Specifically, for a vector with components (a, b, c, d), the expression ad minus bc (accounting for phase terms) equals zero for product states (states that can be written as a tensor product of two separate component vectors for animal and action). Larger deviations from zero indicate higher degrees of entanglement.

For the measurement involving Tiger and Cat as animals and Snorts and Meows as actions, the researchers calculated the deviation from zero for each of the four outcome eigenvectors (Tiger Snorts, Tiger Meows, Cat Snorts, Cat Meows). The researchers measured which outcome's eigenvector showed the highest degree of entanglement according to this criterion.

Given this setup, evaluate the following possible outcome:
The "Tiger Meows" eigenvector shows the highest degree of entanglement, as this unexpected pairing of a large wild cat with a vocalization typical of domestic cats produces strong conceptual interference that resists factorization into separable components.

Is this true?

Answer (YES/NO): NO